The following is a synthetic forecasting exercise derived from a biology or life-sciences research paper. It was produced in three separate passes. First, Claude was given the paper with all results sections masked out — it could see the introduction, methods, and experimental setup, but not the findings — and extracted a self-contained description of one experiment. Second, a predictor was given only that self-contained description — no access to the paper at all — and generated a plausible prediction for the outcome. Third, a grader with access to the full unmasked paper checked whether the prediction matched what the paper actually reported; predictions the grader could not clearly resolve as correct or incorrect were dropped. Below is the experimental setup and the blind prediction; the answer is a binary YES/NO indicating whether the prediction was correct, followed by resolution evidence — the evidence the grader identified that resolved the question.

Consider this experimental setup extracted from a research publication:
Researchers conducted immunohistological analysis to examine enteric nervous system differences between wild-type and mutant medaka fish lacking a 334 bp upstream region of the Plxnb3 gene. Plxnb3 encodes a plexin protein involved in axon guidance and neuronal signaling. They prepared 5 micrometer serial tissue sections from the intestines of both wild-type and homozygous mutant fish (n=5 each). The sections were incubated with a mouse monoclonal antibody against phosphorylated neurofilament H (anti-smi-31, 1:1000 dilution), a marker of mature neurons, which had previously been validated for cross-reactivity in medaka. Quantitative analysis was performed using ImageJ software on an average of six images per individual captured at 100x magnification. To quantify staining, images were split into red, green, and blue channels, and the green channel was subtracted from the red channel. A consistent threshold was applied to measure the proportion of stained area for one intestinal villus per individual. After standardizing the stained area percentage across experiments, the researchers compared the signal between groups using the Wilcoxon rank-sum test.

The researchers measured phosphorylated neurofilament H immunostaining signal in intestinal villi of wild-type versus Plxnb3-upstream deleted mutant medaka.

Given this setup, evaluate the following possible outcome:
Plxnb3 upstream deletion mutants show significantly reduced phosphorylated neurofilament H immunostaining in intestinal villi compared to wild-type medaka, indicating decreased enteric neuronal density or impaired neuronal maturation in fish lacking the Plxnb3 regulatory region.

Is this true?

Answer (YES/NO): YES